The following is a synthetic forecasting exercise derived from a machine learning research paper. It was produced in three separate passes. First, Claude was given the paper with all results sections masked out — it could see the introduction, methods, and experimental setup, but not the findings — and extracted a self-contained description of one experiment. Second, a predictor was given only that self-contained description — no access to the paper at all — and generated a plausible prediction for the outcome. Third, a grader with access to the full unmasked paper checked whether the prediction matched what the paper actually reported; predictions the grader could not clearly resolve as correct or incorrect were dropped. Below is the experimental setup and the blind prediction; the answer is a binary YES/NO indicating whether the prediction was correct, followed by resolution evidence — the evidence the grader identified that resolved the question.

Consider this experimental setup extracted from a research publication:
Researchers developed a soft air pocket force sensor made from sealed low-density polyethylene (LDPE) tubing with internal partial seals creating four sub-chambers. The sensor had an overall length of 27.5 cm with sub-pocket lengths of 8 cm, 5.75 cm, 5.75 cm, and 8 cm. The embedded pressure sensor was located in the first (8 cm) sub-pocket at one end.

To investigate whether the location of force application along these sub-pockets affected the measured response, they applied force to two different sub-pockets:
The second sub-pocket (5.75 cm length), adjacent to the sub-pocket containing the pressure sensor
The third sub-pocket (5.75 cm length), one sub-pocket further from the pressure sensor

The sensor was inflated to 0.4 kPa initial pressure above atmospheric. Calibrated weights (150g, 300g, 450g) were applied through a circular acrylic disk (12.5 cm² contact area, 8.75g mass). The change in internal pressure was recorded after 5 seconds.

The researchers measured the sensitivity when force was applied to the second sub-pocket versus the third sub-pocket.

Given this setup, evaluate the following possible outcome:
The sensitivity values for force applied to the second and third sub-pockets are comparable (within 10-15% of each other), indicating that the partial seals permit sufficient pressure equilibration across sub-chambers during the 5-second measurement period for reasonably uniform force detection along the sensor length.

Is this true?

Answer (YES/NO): YES